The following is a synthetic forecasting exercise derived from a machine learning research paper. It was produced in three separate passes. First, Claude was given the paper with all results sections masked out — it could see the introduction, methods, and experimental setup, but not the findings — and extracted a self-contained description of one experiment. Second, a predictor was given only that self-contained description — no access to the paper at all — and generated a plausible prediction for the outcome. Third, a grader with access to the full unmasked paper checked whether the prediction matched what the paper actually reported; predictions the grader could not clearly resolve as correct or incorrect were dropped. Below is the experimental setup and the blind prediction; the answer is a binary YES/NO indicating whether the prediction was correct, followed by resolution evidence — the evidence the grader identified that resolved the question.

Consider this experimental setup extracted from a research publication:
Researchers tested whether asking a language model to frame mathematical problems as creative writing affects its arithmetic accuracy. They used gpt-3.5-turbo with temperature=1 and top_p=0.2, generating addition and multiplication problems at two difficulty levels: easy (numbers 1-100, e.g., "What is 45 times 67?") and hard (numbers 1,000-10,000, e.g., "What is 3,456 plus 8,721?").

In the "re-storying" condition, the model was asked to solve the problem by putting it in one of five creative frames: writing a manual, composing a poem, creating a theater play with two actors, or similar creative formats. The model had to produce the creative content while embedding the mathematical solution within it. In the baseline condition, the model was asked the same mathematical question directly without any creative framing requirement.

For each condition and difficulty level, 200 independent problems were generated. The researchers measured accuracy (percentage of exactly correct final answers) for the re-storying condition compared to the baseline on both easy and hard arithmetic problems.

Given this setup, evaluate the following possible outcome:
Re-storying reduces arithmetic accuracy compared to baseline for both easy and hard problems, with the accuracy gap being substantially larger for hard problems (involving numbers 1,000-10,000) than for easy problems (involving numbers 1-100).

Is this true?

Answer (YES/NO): NO